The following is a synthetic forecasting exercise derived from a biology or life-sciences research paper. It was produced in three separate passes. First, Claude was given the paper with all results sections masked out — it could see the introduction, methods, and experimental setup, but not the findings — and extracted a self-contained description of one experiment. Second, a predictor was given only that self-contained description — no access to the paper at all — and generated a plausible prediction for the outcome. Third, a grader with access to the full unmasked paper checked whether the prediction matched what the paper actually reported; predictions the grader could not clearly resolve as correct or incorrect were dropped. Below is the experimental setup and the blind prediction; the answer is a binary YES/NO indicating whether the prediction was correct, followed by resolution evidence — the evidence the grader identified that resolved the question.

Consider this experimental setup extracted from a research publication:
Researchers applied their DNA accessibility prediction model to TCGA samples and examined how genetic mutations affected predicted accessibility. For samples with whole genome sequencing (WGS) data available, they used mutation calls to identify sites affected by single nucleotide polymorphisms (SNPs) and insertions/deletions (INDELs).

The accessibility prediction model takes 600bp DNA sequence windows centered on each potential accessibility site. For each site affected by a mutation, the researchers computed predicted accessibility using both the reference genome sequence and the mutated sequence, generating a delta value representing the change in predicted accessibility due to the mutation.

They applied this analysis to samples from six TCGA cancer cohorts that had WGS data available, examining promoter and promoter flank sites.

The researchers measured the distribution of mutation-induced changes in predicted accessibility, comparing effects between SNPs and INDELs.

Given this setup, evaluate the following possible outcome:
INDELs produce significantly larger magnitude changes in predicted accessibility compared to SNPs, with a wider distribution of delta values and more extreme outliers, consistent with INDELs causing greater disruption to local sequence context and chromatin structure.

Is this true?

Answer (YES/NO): YES